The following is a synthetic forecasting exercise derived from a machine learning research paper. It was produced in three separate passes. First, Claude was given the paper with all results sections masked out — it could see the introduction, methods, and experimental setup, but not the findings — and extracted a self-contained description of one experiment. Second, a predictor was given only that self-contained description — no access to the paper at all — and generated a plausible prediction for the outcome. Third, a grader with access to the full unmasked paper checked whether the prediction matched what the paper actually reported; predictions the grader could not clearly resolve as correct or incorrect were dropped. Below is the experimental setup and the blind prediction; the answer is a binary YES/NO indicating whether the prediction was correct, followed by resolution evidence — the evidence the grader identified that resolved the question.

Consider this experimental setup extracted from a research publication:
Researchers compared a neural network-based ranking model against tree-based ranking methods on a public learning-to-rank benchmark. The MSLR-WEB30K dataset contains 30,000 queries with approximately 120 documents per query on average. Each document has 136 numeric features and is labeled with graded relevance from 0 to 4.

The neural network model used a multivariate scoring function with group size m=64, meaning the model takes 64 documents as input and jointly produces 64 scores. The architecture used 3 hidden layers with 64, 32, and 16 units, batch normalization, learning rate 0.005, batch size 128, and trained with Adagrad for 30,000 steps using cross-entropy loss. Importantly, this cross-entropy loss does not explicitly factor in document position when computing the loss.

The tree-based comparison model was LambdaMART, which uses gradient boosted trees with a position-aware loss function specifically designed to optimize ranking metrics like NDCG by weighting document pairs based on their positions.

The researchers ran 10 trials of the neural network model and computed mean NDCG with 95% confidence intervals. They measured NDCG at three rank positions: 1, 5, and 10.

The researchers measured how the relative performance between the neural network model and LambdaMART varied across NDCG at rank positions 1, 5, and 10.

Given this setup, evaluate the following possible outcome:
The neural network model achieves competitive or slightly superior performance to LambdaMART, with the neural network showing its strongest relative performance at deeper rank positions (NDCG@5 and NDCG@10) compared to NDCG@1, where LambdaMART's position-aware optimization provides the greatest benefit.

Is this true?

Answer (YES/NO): YES